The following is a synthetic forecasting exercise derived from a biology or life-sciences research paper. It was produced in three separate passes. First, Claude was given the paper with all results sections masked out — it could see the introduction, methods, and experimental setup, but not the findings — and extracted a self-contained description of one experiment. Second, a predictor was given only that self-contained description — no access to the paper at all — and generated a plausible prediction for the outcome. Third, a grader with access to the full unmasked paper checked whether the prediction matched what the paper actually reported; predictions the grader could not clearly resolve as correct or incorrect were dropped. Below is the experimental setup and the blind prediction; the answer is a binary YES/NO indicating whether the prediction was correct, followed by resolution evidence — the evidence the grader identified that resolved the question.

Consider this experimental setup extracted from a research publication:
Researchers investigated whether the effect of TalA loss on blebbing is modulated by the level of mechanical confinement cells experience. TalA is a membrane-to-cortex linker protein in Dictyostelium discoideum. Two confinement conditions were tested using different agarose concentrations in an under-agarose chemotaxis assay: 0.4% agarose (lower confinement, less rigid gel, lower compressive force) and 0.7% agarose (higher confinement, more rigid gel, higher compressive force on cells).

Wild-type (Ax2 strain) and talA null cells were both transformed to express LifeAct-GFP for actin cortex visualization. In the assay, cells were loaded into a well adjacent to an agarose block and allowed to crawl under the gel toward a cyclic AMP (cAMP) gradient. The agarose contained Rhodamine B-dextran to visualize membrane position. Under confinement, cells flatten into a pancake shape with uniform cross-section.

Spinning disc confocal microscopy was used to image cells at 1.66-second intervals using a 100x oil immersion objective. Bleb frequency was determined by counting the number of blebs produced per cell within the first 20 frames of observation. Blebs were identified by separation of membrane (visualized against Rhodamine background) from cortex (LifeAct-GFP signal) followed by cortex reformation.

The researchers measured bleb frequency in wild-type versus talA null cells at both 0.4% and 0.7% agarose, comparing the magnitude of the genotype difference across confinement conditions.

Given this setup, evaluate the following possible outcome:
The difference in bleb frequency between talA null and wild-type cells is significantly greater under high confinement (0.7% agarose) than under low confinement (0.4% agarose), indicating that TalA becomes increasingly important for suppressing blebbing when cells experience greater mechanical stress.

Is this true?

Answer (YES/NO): NO